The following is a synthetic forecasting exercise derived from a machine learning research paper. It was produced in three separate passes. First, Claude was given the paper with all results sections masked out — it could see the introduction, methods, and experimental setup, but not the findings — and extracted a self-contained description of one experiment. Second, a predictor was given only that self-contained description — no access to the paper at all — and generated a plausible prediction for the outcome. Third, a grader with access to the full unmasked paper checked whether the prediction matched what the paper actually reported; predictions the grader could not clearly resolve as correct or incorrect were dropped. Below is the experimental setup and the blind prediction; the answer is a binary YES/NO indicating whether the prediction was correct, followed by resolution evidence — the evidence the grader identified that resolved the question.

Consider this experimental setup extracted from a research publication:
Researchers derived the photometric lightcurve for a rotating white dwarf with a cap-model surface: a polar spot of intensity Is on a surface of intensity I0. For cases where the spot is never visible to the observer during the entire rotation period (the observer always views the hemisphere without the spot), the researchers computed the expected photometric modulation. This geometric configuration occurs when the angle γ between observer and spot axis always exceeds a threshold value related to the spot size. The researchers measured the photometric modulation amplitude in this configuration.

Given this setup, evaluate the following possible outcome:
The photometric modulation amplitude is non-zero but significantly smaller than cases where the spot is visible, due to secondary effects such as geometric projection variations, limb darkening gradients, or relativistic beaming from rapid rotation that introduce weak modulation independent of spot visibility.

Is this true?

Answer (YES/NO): NO